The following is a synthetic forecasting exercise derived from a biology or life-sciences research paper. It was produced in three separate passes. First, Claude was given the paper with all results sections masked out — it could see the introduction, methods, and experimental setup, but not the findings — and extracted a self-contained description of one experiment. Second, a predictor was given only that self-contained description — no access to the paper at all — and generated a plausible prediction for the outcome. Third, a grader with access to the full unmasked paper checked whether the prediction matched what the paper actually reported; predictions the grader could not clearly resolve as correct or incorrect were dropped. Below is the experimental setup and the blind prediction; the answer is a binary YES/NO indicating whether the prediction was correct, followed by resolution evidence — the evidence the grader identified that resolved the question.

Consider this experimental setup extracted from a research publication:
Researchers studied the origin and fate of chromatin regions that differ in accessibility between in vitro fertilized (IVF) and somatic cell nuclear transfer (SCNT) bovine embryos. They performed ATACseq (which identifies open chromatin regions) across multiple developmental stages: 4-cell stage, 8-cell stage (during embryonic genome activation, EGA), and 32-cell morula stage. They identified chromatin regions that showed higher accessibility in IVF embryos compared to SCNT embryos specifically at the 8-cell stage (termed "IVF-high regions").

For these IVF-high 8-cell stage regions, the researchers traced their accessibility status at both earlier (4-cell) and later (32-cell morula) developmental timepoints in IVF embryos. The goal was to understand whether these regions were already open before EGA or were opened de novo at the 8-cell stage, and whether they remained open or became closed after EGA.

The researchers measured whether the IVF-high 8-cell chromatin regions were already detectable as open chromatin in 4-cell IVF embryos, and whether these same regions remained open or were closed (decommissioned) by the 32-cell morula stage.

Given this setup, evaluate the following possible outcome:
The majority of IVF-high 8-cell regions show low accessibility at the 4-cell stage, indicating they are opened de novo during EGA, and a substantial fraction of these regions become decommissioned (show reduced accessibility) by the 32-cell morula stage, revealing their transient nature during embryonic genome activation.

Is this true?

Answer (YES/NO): YES